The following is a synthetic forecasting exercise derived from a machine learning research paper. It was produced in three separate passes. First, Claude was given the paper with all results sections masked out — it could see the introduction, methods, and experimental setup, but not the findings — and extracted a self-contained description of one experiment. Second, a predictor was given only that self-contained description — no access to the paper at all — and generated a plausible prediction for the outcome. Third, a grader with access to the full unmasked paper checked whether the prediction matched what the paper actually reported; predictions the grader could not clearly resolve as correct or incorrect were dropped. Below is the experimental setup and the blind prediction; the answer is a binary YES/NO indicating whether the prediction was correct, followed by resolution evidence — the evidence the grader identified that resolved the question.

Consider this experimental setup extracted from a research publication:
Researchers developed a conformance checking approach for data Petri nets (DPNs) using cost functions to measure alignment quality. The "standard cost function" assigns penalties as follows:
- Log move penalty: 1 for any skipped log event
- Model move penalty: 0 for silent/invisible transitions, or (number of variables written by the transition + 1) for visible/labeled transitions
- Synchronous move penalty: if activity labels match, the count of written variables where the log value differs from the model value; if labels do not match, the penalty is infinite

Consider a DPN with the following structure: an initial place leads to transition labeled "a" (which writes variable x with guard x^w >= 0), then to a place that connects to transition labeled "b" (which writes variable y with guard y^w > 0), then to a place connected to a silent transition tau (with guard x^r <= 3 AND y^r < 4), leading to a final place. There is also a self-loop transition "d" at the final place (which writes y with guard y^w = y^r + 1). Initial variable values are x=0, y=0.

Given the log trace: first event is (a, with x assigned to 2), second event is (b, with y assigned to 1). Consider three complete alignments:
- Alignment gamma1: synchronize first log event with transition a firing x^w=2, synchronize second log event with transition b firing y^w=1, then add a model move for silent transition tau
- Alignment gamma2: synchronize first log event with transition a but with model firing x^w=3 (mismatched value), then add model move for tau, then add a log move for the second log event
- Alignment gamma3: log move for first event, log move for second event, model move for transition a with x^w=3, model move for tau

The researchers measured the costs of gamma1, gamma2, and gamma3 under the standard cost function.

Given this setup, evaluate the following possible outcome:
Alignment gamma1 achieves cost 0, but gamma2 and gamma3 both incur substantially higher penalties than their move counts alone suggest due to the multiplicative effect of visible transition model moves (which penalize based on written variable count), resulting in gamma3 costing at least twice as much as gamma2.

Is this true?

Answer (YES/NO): NO